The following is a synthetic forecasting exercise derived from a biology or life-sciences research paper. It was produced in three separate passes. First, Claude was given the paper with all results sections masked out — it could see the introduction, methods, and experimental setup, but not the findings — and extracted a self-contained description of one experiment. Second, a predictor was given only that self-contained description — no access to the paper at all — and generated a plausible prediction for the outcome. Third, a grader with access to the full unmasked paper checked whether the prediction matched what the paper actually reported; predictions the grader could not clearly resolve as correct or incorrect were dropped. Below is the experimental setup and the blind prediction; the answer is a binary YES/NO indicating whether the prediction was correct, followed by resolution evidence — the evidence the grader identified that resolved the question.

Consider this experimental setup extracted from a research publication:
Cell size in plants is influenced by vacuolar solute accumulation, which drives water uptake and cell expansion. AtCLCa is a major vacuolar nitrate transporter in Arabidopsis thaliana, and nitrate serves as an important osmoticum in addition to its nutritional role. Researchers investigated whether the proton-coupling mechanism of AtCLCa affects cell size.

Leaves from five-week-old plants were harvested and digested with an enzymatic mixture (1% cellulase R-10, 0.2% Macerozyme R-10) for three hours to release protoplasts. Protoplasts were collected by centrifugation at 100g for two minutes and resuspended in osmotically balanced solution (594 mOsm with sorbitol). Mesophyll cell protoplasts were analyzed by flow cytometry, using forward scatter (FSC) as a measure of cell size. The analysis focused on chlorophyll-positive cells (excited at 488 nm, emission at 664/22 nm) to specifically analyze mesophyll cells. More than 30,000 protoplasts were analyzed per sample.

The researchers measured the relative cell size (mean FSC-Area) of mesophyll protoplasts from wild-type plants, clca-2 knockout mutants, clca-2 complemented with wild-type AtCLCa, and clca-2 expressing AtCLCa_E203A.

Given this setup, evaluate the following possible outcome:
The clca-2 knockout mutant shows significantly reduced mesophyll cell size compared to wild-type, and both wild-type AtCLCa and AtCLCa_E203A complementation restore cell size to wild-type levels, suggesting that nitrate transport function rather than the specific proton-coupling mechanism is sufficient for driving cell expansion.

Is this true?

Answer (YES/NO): NO